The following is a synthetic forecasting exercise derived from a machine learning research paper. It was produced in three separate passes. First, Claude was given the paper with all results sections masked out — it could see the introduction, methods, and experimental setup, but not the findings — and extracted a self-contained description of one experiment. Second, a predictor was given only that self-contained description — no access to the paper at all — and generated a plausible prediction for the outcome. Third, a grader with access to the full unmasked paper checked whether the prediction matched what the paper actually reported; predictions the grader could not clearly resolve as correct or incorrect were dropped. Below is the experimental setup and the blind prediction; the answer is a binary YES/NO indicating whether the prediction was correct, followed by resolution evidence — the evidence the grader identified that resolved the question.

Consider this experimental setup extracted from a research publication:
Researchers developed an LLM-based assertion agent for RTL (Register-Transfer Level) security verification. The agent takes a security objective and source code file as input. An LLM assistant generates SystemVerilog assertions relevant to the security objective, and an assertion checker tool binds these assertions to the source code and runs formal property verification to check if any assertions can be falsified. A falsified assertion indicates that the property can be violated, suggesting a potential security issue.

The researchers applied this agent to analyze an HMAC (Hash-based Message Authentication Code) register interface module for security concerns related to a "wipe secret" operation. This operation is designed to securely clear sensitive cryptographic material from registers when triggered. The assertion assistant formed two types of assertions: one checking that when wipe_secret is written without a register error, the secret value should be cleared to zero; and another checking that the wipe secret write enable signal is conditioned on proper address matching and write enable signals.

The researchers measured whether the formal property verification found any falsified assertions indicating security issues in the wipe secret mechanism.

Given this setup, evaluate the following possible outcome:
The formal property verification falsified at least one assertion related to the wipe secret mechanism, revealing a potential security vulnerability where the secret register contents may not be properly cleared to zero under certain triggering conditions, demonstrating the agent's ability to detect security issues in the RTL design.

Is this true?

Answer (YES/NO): NO